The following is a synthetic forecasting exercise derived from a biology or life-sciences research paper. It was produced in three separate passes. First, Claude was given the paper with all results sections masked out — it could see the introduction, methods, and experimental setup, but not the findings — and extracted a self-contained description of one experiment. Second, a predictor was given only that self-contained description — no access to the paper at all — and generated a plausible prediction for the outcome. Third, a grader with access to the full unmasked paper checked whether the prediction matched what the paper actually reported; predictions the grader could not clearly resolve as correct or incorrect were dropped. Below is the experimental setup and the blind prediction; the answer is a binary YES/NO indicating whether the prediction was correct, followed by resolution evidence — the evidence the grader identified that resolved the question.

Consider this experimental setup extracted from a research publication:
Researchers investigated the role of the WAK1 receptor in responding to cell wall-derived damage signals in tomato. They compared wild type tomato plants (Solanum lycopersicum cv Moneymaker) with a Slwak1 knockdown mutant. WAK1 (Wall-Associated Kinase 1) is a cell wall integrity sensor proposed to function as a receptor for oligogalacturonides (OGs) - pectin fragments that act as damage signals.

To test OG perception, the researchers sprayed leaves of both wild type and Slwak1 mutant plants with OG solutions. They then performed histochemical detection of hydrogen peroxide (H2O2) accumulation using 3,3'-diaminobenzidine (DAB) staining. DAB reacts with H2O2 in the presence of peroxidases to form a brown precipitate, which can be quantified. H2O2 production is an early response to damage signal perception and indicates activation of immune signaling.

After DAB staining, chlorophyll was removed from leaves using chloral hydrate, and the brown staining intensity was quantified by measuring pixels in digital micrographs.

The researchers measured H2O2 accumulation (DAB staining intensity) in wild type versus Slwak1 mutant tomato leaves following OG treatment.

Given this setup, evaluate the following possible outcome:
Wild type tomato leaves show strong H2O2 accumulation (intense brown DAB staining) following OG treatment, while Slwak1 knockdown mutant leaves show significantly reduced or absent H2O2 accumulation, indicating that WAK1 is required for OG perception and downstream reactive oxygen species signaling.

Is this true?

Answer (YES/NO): YES